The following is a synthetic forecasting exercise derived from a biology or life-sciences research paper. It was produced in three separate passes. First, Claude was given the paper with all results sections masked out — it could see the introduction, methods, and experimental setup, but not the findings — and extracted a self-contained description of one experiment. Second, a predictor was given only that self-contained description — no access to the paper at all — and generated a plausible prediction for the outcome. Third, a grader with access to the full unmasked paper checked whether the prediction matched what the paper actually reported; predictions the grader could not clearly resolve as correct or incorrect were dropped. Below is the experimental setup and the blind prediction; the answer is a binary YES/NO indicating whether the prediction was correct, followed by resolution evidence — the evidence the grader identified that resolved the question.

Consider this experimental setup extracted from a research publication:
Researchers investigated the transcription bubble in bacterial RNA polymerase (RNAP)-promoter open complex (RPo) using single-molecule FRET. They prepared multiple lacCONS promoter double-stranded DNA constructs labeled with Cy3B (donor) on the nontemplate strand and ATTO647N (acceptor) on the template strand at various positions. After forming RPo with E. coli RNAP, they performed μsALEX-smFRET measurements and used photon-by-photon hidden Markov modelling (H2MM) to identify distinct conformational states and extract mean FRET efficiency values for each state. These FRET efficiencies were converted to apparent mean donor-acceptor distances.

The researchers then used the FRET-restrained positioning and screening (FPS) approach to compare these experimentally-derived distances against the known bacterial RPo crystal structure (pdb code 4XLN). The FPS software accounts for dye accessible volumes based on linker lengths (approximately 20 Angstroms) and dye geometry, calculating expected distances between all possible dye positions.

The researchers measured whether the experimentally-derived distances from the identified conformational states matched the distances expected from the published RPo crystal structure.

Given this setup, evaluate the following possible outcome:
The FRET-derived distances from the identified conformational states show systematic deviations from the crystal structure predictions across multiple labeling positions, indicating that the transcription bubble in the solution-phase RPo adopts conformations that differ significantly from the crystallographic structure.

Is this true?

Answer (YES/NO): NO